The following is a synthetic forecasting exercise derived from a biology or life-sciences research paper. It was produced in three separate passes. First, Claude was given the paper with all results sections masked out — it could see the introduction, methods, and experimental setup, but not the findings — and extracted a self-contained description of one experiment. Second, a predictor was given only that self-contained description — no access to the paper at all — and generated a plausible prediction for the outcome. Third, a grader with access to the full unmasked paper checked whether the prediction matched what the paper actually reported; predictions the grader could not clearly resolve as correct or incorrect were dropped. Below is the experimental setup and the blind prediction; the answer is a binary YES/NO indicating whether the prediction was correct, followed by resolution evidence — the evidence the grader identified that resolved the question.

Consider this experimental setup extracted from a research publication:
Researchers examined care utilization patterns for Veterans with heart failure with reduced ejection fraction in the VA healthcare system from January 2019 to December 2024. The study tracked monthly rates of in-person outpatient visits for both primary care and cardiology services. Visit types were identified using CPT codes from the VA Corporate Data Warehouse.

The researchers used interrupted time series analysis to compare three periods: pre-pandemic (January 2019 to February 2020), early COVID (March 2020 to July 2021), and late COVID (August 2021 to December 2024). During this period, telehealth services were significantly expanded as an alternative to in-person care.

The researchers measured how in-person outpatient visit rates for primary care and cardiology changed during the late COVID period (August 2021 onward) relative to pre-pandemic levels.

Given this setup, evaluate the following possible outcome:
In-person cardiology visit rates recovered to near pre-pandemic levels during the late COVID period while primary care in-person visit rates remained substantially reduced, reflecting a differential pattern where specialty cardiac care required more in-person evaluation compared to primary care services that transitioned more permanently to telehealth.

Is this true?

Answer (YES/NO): NO